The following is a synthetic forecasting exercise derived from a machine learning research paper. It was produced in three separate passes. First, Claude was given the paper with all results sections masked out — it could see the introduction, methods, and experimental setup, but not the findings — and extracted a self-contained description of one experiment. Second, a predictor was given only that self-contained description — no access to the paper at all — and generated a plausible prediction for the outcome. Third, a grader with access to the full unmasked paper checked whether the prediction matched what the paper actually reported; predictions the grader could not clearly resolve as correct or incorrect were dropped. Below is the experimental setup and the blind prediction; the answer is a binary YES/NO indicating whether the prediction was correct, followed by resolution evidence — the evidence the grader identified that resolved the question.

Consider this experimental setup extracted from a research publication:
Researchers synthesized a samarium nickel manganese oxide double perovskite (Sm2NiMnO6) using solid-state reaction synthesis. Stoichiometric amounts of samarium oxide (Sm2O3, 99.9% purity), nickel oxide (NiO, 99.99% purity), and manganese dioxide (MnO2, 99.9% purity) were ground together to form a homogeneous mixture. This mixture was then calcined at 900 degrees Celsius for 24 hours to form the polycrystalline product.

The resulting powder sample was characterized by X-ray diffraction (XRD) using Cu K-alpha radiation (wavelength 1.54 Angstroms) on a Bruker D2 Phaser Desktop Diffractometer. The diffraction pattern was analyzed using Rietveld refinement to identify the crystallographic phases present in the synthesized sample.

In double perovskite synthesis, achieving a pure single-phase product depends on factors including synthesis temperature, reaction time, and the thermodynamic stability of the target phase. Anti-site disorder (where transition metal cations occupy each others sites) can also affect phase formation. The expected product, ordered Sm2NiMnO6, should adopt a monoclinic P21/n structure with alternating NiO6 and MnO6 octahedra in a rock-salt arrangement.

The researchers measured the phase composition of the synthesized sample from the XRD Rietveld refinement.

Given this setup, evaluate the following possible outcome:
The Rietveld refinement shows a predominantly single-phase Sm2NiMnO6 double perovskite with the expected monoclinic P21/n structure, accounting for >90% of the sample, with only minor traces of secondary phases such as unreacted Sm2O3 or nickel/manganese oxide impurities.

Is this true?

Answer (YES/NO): YES